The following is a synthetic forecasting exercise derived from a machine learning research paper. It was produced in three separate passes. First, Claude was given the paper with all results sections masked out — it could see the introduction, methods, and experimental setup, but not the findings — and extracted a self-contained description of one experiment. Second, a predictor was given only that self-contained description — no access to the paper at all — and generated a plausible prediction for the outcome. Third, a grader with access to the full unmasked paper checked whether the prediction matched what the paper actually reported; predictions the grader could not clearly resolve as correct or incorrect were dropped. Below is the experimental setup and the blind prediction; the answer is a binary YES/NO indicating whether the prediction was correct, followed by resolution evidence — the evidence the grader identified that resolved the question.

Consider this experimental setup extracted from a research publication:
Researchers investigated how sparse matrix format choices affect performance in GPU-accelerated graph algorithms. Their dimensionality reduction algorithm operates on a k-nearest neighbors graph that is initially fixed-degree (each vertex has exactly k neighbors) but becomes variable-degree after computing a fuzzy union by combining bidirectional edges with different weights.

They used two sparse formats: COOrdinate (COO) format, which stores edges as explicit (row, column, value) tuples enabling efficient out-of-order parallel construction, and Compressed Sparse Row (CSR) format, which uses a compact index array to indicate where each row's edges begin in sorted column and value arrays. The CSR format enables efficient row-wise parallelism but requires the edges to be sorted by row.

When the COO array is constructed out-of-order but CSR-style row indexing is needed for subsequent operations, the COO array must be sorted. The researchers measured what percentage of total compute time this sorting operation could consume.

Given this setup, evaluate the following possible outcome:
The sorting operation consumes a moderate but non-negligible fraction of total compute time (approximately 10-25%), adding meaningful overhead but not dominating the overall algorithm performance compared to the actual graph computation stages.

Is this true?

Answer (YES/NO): NO